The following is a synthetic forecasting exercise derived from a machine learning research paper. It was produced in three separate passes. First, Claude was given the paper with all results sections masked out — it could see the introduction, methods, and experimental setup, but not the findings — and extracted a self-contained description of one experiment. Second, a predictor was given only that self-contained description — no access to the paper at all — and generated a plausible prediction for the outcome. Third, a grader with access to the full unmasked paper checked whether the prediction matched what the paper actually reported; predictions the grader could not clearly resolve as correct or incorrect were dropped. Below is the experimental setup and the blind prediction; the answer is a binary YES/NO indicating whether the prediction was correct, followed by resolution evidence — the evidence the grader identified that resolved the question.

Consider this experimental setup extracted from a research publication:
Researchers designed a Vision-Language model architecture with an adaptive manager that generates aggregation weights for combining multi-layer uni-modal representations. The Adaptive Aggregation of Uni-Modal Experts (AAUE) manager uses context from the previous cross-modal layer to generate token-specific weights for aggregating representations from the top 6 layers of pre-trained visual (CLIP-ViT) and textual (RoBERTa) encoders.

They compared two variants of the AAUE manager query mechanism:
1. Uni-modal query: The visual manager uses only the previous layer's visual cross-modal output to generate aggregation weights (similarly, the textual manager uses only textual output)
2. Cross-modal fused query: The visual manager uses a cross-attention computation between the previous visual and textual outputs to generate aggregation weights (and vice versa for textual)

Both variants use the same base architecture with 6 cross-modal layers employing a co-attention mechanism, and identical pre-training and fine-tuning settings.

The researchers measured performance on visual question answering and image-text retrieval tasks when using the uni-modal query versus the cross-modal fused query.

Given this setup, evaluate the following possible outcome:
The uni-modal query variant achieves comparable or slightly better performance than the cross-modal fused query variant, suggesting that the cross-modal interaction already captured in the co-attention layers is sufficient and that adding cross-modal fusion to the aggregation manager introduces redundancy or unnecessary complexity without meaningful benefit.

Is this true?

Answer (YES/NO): NO